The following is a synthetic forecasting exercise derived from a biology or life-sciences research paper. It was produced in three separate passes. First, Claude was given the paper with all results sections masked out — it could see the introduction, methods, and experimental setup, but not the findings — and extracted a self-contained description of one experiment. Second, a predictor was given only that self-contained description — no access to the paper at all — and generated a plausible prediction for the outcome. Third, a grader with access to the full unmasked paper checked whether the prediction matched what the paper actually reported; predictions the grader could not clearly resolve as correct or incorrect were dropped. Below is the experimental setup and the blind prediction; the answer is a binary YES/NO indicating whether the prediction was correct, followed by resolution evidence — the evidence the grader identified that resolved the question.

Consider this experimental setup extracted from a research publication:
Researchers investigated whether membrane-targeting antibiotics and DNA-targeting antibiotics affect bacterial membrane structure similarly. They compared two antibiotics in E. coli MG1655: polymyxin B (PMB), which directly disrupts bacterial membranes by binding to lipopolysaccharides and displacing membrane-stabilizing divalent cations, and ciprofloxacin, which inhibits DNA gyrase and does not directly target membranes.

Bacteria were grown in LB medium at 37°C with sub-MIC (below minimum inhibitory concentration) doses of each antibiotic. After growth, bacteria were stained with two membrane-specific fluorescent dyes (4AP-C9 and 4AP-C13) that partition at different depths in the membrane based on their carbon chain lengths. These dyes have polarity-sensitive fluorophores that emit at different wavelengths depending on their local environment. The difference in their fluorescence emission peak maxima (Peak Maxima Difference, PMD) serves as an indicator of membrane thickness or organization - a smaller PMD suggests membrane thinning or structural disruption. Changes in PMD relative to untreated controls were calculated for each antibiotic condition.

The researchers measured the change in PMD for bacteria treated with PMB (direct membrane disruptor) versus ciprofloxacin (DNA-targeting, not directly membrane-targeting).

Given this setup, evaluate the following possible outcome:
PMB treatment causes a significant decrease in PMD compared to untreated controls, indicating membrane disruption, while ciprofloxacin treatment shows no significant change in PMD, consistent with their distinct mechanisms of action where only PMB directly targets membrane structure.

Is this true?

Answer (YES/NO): NO